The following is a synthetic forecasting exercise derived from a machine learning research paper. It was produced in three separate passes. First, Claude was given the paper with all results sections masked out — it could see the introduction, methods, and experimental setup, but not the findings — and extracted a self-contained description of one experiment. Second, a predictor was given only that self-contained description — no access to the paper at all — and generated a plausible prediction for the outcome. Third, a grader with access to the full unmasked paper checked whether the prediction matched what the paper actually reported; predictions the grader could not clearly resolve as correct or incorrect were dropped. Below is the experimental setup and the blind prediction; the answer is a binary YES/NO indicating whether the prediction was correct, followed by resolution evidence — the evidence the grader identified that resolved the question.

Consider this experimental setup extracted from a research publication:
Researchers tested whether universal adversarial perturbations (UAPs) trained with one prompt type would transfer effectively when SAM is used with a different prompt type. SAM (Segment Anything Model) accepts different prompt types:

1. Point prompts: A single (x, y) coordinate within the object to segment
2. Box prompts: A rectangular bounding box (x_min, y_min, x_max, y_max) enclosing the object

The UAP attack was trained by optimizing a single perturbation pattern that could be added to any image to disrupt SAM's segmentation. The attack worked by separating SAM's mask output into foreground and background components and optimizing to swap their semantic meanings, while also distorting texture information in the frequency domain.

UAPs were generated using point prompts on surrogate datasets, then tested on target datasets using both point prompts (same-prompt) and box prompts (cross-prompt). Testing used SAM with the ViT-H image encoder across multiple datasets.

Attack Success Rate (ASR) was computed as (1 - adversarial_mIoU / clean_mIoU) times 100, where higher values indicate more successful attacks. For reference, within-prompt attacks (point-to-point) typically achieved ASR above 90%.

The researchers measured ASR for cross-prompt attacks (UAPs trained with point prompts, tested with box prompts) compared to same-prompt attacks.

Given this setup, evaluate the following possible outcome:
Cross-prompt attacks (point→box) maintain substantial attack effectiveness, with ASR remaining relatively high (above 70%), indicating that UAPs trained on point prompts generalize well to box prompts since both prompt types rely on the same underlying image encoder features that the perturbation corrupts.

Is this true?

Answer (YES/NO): NO